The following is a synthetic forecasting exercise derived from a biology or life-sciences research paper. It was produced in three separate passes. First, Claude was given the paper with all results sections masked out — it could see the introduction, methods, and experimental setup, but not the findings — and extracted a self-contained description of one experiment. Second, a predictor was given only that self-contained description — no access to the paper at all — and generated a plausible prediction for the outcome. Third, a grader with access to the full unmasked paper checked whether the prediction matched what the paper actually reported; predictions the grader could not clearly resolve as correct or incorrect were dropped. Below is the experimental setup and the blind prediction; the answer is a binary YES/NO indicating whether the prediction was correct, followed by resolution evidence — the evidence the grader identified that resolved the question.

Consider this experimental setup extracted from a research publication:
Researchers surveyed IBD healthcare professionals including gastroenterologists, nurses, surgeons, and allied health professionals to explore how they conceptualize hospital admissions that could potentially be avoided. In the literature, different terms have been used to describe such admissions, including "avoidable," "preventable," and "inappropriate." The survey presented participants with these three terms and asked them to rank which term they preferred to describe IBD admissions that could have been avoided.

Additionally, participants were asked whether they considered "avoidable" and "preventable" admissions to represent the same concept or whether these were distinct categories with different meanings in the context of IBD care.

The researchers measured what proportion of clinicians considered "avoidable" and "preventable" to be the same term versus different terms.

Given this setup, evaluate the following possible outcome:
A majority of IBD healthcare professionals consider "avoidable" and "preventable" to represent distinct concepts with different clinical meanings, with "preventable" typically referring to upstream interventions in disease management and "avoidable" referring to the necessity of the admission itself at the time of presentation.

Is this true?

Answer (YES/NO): NO